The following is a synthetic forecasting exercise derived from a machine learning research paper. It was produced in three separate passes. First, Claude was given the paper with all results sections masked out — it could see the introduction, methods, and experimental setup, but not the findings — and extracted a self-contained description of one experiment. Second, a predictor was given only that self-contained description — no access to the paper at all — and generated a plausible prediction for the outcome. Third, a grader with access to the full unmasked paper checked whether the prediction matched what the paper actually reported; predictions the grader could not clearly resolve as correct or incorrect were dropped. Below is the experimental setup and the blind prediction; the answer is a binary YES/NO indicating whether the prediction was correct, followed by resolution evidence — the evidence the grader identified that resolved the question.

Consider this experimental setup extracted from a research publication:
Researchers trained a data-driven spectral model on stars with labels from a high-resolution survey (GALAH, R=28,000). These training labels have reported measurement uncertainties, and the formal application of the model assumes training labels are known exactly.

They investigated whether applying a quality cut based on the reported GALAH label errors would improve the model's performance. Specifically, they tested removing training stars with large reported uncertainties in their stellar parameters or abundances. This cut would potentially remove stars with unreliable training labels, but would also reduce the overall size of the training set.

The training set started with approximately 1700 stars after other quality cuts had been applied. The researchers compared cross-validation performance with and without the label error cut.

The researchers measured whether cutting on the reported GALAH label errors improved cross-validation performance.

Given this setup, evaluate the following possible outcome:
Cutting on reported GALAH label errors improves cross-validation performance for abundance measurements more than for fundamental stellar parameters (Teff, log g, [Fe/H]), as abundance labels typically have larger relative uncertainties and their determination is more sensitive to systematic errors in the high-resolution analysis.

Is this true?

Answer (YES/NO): NO